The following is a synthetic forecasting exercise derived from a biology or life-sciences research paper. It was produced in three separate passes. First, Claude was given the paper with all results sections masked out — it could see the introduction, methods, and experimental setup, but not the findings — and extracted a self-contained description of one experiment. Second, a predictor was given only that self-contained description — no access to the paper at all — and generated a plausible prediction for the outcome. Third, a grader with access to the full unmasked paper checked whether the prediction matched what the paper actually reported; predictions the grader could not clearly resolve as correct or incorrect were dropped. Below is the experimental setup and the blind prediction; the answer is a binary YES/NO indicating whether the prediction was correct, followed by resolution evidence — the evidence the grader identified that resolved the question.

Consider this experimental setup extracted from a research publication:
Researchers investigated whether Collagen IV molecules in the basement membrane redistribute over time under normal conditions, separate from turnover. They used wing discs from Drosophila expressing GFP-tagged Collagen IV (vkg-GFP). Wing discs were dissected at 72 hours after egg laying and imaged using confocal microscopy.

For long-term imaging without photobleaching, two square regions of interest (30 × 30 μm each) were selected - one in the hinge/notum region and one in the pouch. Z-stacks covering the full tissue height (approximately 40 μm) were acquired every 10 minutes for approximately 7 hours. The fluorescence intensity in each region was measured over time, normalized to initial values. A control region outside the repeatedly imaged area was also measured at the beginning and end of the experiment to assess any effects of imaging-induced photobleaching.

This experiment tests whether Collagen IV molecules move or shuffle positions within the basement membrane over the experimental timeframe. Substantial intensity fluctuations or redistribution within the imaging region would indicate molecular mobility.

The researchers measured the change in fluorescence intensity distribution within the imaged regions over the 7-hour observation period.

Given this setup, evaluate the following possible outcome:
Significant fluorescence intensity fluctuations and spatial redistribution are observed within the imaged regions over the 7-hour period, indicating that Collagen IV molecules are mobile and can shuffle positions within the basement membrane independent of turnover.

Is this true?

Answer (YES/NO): NO